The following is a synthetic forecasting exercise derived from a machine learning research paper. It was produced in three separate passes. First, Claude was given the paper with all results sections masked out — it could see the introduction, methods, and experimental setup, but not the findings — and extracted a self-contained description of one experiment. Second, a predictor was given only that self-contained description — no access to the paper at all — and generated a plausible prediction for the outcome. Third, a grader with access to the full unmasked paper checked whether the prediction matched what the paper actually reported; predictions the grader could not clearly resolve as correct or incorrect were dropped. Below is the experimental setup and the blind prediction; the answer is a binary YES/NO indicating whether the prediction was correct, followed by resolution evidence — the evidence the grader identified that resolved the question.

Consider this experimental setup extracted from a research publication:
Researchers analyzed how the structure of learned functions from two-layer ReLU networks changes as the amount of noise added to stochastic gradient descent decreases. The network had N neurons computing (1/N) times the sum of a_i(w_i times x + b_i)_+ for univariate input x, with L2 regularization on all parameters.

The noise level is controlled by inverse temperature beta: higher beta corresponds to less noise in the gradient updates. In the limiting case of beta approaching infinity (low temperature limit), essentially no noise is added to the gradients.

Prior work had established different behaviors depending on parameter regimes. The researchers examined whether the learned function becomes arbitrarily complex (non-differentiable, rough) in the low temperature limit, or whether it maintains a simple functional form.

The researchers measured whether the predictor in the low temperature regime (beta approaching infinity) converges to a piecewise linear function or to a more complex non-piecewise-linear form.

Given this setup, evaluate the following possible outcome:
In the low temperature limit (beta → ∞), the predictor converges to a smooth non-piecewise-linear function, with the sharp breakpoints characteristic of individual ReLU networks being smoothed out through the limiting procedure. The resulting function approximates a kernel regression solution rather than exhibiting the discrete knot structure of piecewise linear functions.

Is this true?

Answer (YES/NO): NO